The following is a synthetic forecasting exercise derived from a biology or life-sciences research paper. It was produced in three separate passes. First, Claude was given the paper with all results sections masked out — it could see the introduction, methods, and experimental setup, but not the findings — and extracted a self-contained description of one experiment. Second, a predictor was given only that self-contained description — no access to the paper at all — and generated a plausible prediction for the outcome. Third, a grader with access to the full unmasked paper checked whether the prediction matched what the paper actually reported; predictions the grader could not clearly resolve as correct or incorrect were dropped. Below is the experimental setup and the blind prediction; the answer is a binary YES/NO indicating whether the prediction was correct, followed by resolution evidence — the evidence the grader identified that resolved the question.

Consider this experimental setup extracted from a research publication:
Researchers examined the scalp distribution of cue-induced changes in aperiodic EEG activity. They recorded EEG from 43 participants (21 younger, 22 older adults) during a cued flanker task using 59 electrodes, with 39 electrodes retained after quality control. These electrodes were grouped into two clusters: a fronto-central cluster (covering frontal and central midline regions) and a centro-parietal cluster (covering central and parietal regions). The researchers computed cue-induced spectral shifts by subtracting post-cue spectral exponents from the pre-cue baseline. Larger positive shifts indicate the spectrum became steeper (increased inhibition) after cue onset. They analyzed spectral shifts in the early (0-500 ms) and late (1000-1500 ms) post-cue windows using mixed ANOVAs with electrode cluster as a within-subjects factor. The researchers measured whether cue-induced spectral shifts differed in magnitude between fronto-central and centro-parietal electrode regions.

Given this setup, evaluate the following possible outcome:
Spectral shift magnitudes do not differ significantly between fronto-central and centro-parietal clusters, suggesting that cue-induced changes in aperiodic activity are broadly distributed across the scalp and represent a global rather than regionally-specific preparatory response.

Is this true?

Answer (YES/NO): NO